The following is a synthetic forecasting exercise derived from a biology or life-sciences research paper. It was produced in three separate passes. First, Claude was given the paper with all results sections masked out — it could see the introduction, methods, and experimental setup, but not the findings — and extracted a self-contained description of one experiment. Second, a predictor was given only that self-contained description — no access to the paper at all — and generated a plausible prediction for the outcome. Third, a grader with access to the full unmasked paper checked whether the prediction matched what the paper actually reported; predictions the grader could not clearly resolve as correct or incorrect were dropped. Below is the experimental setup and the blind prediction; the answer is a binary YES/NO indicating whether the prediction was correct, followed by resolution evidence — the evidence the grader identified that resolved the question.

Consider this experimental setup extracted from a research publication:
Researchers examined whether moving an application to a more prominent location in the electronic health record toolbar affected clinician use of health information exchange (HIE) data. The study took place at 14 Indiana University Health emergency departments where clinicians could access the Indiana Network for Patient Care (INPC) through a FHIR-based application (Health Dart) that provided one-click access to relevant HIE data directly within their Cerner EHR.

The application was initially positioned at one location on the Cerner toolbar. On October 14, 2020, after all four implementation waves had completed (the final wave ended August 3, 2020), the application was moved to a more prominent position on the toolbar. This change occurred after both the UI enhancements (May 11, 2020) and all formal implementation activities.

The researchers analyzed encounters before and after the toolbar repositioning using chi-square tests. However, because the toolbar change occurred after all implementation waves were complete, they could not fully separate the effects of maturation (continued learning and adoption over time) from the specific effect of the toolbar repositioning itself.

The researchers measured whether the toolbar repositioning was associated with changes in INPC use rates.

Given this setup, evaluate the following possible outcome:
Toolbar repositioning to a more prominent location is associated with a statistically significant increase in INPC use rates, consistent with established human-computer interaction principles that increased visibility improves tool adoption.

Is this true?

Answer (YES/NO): YES